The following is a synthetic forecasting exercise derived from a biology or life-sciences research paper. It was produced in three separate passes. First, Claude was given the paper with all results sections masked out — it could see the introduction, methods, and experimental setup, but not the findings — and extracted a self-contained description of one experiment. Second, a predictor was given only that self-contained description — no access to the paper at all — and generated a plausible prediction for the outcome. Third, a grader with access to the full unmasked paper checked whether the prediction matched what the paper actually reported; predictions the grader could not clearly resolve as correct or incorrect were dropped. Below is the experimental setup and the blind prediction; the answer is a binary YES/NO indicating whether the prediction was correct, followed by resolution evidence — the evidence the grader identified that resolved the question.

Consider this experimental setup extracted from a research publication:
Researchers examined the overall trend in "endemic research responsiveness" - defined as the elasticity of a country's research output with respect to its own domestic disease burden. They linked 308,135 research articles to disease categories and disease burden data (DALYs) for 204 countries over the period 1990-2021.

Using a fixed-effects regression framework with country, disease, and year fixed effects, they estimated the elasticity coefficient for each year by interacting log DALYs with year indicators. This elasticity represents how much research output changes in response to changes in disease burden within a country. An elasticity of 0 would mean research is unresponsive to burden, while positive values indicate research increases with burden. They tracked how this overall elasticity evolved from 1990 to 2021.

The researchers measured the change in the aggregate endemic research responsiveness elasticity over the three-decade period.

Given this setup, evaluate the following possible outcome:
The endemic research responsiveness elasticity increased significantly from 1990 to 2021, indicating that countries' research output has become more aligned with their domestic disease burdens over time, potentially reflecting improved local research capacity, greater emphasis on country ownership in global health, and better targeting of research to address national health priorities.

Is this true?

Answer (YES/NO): YES